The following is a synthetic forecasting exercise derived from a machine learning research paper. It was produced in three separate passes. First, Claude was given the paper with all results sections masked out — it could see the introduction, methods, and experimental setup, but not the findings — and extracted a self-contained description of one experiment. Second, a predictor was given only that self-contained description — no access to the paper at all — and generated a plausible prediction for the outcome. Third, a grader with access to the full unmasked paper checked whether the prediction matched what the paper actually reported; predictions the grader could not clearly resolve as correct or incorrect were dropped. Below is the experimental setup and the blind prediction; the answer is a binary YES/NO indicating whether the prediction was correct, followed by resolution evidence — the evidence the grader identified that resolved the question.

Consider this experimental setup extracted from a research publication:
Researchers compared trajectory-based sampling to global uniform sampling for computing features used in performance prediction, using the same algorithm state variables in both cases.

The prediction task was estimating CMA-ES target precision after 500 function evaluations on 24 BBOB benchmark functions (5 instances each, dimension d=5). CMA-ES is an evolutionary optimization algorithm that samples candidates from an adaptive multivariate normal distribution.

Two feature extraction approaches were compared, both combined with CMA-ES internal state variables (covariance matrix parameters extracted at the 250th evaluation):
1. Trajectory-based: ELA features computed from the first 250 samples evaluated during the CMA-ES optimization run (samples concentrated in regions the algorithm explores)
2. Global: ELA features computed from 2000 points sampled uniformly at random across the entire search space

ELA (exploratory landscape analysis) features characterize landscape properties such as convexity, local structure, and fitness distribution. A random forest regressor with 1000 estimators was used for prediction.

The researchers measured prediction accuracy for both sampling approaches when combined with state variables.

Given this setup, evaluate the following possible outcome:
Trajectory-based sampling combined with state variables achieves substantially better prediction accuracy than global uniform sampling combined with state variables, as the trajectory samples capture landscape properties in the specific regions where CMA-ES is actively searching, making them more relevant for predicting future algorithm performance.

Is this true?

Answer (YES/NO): NO